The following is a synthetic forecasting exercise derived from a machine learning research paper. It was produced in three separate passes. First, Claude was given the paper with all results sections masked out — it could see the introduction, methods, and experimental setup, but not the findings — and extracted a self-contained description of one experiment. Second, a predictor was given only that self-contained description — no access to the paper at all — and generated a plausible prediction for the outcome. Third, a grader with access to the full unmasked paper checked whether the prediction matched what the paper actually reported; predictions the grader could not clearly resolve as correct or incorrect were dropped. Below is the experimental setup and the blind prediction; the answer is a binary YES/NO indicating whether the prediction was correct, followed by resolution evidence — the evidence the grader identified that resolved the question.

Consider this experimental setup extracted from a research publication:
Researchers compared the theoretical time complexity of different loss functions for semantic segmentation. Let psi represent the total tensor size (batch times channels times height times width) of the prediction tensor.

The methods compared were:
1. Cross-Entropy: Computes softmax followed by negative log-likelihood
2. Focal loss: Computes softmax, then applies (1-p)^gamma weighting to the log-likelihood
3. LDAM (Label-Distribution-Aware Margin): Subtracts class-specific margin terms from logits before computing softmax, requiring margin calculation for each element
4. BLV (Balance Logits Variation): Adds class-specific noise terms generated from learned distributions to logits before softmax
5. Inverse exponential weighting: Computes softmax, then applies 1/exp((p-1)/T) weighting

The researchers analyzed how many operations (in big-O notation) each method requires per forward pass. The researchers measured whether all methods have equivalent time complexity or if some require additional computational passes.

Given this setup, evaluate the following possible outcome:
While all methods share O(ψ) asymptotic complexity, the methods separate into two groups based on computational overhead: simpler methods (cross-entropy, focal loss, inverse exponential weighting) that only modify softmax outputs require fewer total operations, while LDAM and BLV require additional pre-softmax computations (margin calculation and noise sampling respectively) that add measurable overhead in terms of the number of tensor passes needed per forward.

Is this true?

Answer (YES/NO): NO